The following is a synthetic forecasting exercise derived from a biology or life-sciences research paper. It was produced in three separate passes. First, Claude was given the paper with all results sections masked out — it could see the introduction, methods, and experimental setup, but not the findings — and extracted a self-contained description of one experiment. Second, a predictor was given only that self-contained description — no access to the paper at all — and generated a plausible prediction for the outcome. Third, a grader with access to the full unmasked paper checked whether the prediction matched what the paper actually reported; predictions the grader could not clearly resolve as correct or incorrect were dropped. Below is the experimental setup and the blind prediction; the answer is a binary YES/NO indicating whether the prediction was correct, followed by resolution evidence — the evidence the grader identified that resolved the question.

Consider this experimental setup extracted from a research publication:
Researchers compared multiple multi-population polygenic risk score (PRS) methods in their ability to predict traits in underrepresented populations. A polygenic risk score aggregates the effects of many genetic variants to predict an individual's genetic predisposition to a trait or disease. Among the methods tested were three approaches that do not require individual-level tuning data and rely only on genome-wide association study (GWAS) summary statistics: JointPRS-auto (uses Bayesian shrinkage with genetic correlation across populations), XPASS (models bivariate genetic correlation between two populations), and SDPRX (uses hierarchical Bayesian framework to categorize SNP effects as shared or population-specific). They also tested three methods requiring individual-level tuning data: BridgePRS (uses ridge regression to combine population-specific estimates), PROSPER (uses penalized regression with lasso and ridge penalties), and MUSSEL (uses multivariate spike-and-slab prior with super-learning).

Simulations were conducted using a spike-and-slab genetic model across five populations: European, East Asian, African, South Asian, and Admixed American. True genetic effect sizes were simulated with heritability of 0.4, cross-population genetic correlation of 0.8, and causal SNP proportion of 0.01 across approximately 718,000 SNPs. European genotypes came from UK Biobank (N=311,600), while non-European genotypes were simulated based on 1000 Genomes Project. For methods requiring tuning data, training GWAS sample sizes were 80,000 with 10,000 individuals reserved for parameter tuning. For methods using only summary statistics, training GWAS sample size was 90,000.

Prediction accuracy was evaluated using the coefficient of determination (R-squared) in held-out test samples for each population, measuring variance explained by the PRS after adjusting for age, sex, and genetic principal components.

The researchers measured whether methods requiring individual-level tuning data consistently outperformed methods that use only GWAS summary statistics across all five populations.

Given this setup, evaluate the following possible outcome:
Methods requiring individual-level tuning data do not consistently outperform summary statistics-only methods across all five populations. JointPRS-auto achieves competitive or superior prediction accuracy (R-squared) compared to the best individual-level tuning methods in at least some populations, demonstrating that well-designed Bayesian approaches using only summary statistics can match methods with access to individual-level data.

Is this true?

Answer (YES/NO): NO